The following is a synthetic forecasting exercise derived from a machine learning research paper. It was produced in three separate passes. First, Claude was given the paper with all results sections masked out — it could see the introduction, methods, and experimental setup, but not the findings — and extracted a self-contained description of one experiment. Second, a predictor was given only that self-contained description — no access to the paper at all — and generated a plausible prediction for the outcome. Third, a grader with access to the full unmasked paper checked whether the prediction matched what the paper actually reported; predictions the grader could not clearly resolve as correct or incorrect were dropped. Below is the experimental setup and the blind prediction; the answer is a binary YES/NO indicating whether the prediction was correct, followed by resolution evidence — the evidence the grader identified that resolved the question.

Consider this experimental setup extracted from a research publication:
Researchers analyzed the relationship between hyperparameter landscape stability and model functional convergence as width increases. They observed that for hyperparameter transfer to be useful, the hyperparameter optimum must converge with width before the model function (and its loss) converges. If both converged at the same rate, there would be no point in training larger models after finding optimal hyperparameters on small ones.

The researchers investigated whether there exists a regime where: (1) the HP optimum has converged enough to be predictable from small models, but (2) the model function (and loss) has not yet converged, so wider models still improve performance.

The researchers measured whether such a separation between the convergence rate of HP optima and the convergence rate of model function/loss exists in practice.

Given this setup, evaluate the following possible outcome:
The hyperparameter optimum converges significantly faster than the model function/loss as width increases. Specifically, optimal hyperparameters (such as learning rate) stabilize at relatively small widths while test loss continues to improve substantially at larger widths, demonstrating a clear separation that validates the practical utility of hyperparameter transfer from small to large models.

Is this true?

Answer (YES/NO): YES